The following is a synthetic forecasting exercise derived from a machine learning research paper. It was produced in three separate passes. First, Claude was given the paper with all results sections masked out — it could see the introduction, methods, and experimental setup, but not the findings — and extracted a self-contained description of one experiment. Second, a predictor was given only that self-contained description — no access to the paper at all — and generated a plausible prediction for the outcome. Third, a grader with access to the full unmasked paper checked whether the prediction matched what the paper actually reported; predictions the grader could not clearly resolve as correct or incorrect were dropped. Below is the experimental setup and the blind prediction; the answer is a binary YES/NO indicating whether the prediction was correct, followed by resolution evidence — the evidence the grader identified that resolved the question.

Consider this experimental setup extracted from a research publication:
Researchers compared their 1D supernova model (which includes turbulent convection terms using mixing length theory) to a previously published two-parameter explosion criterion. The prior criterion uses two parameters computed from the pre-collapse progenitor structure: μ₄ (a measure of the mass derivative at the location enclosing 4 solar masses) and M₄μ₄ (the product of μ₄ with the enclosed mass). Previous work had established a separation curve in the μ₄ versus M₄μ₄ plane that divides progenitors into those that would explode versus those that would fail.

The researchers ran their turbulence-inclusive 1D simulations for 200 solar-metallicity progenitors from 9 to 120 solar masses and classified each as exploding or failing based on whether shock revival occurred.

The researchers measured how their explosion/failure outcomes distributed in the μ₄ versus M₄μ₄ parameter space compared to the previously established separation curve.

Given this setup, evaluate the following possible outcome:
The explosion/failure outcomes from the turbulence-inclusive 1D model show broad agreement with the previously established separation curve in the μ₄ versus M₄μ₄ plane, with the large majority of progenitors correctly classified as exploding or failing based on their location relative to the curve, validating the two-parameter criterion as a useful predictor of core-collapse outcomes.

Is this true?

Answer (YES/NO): NO